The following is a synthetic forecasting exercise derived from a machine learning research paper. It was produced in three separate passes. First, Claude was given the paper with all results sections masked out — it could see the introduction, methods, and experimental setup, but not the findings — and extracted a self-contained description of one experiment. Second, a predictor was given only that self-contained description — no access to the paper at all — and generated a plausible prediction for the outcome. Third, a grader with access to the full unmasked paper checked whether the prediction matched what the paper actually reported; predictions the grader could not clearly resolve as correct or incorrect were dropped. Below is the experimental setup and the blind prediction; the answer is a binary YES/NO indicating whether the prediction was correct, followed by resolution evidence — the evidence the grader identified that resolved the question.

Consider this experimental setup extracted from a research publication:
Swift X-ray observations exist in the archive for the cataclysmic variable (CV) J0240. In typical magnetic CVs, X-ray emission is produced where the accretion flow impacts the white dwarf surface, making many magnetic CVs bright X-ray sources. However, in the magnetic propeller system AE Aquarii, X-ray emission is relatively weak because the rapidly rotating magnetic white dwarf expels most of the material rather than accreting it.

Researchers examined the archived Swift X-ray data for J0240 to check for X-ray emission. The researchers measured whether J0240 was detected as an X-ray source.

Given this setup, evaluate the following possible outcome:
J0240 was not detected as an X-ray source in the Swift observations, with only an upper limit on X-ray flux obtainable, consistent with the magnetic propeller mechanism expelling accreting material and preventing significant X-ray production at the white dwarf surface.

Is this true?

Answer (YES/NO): NO